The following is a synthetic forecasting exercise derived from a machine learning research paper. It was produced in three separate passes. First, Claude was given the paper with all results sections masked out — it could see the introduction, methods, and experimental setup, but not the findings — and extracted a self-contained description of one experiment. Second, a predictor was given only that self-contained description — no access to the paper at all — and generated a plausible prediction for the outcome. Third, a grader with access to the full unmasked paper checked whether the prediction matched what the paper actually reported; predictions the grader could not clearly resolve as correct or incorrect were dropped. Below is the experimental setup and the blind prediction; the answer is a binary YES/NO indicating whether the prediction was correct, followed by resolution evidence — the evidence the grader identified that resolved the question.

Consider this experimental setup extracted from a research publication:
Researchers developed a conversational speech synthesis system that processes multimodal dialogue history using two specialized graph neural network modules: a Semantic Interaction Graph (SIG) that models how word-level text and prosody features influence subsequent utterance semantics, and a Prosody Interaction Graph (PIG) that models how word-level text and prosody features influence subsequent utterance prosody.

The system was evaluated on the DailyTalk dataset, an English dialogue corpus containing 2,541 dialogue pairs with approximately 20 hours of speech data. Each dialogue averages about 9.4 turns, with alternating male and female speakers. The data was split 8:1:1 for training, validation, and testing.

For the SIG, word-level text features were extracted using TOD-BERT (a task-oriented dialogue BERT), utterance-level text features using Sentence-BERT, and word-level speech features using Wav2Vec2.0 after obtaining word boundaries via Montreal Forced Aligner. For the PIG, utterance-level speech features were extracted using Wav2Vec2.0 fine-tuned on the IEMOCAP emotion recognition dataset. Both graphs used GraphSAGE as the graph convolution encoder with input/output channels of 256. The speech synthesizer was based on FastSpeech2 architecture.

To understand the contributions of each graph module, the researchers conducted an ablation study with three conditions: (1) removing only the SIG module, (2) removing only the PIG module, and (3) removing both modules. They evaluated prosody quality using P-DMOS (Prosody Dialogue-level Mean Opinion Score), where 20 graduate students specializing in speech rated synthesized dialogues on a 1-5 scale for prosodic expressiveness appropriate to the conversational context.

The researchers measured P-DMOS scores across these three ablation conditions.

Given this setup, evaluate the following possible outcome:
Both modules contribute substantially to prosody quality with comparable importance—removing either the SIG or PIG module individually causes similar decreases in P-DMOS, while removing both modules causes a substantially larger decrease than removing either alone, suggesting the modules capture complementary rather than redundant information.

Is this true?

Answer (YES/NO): NO